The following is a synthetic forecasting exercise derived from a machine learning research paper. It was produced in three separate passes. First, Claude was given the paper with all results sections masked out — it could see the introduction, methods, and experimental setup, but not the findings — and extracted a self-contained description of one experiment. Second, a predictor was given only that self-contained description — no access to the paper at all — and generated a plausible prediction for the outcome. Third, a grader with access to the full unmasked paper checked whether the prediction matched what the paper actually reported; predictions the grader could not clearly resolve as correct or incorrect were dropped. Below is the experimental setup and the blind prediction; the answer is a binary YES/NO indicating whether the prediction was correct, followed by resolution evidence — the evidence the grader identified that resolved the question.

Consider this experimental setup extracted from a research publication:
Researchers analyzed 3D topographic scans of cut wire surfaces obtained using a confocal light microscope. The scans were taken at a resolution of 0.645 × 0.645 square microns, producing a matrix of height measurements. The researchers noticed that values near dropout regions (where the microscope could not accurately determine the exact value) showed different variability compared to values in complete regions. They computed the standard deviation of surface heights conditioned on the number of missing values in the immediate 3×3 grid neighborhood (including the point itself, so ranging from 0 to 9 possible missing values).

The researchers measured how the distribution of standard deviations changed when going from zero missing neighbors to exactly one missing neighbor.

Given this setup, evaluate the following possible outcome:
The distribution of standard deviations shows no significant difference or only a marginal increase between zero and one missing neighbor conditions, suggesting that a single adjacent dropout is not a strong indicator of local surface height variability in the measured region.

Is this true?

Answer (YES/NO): NO